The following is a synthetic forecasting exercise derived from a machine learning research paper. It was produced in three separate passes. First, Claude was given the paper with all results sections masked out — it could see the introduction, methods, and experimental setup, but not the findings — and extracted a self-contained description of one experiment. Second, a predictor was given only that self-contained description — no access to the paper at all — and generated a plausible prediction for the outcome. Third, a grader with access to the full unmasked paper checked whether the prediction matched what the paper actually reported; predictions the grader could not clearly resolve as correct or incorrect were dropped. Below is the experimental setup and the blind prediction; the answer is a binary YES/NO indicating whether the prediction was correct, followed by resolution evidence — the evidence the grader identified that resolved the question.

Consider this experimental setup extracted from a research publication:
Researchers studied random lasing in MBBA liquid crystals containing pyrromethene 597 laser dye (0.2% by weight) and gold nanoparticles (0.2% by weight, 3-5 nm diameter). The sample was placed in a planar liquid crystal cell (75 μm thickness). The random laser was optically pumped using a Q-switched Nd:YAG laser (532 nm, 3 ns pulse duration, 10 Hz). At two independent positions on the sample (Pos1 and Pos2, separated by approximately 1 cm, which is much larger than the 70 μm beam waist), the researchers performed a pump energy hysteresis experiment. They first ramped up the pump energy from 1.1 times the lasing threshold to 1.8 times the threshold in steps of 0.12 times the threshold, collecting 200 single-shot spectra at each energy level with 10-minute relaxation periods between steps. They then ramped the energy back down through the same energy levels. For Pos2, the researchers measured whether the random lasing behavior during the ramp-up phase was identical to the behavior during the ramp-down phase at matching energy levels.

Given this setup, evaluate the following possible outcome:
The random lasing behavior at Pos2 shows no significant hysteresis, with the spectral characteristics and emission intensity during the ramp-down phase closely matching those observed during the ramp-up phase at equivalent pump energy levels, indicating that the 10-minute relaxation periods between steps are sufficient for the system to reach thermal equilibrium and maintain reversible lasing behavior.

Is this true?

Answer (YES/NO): NO